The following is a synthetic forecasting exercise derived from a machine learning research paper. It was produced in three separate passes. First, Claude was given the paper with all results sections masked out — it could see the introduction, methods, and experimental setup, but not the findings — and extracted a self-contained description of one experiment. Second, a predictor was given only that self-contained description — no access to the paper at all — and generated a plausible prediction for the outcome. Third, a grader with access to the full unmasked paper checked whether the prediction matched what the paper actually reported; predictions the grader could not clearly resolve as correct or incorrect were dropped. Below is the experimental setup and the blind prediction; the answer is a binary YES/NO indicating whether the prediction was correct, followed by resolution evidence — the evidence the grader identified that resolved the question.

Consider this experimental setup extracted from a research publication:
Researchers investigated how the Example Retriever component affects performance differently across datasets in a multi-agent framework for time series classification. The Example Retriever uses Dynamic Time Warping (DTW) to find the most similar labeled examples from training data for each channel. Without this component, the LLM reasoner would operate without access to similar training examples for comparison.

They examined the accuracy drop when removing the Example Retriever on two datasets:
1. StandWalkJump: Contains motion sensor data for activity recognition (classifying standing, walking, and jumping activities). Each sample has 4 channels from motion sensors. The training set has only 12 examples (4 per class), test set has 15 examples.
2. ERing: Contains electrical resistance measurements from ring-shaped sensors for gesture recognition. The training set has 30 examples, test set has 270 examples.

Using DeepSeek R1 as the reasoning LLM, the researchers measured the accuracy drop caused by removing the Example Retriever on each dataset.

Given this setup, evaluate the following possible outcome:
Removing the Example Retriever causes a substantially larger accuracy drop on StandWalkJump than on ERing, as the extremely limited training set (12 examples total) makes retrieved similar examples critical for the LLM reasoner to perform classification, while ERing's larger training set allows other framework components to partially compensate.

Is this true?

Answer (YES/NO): YES